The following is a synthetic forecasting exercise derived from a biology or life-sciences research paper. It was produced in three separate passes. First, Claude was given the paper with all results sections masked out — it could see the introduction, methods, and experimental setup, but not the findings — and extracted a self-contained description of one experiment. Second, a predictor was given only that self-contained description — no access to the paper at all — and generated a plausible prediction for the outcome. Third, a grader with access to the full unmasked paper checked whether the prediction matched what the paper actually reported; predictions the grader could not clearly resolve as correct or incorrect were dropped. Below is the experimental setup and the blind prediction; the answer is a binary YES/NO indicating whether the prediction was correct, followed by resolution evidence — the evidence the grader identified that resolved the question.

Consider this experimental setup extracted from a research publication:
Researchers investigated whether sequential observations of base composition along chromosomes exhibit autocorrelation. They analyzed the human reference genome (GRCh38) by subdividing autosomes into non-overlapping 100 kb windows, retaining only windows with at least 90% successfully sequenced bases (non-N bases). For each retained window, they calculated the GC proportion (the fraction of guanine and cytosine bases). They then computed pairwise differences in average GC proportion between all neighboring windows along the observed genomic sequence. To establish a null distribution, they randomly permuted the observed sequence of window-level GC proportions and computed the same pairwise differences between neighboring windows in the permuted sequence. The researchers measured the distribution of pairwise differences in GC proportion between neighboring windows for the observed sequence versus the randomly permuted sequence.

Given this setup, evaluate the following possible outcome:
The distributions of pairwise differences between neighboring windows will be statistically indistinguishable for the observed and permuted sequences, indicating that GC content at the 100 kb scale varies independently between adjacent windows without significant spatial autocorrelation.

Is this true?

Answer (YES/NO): NO